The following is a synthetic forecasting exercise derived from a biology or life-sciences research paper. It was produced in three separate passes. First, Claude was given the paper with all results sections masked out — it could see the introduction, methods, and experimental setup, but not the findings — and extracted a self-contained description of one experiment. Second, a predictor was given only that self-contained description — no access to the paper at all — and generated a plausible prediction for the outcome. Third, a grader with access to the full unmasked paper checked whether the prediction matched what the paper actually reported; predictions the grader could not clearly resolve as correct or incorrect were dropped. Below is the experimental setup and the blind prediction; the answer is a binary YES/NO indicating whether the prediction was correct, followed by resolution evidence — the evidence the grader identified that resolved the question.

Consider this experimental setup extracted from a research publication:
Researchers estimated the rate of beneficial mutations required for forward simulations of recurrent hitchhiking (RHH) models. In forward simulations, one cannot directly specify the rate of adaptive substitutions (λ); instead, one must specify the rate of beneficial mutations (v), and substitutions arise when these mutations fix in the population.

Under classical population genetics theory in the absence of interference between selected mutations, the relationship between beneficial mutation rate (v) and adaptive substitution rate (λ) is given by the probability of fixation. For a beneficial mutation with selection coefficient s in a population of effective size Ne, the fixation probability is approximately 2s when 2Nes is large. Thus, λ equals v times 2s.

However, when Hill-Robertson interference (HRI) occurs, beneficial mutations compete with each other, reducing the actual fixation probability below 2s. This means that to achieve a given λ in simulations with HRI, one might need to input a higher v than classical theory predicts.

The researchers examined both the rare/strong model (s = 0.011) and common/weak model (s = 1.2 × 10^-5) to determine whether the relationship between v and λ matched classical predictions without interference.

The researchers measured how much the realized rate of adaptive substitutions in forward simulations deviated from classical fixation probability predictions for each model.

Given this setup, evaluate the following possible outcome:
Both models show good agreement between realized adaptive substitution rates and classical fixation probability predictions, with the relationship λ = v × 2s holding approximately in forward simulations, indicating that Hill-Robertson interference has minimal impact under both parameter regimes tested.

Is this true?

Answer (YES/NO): NO